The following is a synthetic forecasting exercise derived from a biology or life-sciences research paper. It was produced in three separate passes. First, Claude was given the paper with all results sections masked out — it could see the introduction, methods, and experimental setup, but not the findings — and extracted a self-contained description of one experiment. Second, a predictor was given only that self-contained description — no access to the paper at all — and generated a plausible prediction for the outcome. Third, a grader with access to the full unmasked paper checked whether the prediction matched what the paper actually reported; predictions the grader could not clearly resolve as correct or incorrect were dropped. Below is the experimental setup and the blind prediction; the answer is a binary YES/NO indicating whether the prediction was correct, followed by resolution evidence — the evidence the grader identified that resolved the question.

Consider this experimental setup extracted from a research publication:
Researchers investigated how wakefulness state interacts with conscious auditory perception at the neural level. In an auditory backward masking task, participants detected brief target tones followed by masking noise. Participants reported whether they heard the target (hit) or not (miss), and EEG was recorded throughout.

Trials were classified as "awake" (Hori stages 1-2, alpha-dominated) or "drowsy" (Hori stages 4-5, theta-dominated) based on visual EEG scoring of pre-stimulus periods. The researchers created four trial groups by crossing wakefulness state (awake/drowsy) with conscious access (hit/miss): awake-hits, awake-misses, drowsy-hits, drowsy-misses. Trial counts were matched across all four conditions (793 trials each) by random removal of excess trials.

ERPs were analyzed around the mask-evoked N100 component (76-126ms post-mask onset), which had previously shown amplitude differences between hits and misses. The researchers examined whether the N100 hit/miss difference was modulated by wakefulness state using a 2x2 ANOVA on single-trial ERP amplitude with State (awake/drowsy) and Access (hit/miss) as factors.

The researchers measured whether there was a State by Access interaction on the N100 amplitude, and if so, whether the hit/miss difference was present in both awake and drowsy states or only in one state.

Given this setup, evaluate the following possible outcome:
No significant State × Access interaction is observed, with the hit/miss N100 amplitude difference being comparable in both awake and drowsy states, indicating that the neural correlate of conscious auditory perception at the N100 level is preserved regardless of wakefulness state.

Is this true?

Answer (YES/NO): NO